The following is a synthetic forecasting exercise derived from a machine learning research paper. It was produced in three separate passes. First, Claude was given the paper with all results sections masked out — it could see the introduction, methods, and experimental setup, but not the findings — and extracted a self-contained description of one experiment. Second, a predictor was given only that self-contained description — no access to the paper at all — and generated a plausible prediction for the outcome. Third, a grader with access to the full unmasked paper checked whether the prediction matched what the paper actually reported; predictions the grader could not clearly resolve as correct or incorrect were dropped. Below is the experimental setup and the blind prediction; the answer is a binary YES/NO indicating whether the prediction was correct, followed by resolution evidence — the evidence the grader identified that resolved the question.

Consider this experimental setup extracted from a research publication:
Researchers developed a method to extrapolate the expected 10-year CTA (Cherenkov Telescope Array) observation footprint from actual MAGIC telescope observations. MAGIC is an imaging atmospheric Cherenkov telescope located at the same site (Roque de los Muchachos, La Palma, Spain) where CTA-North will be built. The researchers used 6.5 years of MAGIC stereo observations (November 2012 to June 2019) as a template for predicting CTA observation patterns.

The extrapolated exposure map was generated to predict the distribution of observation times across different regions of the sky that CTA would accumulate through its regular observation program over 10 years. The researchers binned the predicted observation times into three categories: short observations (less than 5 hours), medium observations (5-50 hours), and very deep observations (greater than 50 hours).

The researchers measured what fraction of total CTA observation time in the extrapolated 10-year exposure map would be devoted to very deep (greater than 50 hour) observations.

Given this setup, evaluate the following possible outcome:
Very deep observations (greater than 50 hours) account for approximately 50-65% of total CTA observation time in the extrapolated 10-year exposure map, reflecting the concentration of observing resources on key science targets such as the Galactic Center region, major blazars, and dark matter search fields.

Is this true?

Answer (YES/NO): NO